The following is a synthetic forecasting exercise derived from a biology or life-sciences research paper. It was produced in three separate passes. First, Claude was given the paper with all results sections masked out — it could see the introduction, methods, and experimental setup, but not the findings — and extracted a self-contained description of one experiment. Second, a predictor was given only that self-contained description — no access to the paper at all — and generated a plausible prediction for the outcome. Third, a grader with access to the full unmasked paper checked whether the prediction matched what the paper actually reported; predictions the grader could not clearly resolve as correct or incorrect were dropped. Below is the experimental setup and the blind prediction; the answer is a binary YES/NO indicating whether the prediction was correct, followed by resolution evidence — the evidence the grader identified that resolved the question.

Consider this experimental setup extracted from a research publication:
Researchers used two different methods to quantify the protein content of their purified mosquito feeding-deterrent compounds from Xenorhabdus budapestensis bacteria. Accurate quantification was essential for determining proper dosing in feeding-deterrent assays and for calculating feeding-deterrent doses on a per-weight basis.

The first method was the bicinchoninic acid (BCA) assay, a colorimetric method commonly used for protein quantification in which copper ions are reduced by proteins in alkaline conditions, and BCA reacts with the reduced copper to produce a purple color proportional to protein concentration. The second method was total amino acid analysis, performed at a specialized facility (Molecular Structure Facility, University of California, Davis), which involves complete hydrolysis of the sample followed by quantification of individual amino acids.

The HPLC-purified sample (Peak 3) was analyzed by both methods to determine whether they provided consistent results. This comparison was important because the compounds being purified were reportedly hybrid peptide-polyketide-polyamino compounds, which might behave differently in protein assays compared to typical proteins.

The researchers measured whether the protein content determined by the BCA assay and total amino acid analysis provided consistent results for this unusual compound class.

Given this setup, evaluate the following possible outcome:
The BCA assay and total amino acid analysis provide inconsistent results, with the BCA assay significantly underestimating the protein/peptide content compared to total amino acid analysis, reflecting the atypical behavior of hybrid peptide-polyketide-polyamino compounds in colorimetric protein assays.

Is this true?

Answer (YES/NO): NO